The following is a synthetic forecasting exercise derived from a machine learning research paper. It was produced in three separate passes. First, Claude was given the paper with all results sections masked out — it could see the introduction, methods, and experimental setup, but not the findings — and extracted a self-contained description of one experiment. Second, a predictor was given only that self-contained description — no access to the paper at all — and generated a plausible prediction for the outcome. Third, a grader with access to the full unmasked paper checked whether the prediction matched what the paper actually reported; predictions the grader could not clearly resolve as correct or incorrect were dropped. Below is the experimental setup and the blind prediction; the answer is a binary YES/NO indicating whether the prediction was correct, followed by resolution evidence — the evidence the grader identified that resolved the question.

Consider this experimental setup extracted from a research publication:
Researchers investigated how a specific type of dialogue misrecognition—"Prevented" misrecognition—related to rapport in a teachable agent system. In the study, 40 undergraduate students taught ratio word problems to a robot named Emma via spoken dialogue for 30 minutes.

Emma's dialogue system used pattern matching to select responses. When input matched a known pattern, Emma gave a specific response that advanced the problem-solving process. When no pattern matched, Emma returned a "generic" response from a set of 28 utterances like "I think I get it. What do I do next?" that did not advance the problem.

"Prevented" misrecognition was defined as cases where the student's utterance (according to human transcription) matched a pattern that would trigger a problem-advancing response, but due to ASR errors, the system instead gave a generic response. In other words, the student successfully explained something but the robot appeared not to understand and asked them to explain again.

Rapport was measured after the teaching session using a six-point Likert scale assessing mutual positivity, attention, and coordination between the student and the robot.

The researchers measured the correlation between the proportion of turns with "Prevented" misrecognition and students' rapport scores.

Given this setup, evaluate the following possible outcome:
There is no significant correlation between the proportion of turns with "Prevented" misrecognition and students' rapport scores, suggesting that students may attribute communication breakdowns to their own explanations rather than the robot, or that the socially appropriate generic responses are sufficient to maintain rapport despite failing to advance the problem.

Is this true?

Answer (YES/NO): YES